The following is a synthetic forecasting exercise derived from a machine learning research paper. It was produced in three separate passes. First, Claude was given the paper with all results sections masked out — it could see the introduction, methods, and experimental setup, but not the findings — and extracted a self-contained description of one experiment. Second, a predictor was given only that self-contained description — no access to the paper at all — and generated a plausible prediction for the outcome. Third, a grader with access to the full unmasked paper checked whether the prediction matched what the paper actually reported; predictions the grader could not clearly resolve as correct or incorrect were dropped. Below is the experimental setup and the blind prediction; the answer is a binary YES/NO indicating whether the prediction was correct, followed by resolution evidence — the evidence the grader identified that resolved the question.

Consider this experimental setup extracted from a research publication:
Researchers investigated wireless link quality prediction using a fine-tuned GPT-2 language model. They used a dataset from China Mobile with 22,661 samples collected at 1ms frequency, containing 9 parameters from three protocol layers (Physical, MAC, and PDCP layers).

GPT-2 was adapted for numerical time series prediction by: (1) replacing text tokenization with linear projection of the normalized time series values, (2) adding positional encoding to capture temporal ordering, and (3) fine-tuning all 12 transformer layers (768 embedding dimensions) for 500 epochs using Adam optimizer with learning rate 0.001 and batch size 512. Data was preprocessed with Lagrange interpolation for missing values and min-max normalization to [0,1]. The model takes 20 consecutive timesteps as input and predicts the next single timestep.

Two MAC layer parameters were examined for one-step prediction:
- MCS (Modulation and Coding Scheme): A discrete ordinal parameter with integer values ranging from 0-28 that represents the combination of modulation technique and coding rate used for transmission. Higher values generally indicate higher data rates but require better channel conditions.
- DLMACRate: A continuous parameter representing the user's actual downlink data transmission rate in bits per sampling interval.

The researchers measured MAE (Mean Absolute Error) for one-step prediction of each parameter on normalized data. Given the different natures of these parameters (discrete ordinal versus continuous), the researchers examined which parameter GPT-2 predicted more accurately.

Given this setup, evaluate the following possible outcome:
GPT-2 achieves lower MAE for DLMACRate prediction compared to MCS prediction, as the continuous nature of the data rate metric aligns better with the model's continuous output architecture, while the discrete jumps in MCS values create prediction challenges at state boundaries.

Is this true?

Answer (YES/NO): YES